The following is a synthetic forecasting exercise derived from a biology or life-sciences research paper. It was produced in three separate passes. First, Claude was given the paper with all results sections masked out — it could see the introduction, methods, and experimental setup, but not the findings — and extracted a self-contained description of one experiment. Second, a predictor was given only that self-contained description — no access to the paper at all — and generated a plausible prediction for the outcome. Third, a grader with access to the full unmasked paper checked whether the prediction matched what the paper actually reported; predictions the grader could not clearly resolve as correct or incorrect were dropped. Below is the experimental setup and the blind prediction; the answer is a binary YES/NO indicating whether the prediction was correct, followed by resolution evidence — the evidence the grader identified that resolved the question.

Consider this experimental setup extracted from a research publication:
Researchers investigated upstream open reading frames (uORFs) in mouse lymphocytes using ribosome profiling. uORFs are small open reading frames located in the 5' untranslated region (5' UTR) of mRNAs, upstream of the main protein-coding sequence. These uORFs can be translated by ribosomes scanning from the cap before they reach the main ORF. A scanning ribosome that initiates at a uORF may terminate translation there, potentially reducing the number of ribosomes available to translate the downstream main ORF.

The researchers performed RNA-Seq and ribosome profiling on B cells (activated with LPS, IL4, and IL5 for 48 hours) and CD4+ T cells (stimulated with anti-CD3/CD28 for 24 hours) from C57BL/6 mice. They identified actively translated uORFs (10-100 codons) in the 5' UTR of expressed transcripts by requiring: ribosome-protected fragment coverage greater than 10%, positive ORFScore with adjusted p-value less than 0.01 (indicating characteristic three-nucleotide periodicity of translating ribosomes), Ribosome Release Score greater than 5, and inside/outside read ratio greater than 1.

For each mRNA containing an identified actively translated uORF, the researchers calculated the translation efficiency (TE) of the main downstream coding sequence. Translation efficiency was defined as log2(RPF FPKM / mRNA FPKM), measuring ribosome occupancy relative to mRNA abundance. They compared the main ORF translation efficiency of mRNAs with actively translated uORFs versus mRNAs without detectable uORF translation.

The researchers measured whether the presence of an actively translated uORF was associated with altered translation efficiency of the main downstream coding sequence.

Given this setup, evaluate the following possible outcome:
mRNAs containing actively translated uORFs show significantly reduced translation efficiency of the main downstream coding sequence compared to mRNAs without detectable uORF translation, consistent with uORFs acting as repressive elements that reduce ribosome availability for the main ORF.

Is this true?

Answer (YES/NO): YES